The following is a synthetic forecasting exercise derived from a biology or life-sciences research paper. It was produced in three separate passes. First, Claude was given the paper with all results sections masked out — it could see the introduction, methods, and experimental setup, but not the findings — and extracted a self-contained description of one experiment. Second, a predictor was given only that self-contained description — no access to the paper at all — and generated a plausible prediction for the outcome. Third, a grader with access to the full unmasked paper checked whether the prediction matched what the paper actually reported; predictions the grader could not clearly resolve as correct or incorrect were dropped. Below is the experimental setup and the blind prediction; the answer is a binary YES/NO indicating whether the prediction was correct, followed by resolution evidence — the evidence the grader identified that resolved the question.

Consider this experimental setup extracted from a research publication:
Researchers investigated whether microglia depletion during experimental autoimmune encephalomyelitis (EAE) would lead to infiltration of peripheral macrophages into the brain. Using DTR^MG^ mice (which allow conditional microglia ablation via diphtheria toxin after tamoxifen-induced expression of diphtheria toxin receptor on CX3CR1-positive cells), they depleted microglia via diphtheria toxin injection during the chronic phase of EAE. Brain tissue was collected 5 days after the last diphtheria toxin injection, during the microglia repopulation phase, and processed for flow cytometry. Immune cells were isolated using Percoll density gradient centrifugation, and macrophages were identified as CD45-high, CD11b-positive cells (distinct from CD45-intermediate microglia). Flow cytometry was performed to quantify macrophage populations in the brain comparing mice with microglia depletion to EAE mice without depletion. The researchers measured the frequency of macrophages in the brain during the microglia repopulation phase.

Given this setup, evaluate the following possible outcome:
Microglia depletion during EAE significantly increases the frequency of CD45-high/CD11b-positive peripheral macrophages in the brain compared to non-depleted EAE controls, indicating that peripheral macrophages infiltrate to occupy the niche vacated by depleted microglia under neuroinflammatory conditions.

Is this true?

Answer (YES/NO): YES